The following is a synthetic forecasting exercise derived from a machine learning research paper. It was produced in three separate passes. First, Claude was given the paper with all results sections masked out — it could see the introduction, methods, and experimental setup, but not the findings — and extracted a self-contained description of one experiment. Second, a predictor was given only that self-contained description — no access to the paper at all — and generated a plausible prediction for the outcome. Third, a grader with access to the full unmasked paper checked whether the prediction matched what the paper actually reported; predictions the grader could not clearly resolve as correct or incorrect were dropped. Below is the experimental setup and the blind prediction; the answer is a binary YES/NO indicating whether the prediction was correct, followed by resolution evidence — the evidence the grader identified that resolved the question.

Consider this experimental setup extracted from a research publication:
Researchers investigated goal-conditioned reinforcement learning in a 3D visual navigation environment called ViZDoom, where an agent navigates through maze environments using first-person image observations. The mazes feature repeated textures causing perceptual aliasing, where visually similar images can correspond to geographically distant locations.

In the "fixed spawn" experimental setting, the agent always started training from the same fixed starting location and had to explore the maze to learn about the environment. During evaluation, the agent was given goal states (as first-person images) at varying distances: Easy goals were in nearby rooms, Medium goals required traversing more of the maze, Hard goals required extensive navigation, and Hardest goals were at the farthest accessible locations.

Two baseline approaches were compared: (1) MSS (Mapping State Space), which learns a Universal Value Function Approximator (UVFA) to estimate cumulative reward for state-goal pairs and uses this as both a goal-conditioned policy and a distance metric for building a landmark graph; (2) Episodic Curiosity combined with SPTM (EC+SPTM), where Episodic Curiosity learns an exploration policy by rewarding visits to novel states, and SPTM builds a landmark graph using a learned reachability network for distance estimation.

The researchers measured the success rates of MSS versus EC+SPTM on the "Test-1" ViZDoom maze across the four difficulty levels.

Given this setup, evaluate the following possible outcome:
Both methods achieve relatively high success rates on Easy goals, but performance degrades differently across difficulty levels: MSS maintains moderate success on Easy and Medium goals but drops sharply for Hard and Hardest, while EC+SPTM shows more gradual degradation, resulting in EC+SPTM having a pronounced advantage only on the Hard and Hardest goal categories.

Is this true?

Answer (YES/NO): NO